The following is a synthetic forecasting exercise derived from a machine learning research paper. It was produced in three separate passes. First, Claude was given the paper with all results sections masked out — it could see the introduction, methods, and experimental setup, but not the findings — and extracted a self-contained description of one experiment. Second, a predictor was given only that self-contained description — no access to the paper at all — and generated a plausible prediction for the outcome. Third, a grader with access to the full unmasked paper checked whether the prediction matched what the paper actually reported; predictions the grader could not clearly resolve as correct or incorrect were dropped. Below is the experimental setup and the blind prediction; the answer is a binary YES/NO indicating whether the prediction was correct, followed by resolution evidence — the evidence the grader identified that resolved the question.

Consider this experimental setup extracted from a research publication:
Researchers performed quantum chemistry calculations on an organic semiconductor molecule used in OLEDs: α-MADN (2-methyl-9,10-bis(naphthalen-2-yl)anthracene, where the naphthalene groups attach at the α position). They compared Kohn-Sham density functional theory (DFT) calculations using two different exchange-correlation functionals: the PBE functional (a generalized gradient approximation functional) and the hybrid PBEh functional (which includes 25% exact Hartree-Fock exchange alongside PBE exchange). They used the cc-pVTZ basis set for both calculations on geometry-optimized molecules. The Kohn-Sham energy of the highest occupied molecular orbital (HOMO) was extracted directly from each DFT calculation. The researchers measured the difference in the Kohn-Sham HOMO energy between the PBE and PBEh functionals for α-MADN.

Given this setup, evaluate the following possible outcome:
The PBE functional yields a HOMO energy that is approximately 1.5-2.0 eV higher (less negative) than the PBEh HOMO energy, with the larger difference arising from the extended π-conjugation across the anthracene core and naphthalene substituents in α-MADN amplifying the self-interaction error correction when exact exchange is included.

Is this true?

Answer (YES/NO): NO